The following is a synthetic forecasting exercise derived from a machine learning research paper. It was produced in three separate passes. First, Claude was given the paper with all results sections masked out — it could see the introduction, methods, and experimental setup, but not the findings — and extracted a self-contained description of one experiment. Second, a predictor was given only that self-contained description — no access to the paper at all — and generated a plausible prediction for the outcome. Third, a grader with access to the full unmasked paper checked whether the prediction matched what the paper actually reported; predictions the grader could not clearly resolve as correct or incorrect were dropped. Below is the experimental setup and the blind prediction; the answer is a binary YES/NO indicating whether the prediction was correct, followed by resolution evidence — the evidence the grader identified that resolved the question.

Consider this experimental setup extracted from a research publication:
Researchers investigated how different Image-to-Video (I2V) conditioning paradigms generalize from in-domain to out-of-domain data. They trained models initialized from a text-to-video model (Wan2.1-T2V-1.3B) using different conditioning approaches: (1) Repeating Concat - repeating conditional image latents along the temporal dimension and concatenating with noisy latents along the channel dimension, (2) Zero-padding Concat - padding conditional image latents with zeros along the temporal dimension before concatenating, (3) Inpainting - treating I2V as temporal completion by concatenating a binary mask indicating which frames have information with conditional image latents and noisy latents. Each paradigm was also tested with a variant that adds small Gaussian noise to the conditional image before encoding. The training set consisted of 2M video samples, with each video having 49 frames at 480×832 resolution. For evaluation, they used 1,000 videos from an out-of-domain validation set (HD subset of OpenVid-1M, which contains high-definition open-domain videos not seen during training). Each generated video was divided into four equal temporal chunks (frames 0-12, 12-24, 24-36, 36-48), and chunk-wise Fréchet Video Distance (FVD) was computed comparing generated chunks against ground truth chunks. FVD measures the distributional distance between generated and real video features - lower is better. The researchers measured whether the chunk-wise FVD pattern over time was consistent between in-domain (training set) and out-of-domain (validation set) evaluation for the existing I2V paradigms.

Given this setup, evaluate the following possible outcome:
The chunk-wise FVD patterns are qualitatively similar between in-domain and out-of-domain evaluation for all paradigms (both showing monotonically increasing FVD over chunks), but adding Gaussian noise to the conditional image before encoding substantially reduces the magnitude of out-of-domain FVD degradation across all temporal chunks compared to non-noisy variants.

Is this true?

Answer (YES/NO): NO